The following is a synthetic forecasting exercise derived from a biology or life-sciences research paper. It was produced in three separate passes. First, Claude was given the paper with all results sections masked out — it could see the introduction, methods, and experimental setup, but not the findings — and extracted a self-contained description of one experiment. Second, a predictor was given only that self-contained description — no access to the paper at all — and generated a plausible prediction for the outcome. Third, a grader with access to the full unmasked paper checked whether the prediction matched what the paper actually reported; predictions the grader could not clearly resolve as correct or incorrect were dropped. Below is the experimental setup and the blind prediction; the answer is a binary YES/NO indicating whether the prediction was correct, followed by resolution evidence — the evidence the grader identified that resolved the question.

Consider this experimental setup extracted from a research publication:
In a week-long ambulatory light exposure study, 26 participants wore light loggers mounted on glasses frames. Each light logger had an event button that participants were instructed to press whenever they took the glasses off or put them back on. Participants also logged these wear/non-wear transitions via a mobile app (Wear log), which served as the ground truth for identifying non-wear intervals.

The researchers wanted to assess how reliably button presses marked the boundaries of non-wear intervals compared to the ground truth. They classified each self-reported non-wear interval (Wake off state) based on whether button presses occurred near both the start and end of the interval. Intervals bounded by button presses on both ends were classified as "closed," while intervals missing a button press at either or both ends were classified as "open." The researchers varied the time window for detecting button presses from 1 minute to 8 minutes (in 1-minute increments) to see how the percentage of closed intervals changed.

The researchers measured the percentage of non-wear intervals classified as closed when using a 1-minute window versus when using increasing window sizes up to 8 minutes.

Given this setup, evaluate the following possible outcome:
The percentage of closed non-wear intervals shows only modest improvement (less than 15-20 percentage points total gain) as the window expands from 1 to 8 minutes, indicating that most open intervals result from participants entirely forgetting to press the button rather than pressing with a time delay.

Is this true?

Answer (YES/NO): NO